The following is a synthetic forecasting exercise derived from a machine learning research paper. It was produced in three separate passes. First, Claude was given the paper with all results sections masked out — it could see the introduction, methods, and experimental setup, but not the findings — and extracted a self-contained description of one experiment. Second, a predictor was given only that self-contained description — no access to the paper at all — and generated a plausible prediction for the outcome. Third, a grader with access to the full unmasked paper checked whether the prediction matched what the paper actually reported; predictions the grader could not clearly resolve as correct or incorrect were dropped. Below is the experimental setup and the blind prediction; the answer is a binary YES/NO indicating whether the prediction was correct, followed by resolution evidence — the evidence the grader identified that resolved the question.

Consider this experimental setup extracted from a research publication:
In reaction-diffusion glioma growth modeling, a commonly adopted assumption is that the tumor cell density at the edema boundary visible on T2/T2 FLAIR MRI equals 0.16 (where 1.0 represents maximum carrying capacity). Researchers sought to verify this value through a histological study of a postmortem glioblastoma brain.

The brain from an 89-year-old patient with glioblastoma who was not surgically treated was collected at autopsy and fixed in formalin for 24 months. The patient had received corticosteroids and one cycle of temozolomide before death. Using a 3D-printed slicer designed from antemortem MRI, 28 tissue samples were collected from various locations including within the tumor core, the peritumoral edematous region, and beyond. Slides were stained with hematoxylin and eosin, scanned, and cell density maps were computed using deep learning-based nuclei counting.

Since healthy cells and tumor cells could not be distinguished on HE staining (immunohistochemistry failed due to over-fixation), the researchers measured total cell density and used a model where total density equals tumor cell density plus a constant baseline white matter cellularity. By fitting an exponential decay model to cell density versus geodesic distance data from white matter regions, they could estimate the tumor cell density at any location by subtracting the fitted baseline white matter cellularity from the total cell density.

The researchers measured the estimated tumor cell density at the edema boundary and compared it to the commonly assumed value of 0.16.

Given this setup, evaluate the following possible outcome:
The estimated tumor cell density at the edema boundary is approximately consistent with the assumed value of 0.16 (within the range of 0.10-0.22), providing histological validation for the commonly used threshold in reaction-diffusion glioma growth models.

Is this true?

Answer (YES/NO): NO